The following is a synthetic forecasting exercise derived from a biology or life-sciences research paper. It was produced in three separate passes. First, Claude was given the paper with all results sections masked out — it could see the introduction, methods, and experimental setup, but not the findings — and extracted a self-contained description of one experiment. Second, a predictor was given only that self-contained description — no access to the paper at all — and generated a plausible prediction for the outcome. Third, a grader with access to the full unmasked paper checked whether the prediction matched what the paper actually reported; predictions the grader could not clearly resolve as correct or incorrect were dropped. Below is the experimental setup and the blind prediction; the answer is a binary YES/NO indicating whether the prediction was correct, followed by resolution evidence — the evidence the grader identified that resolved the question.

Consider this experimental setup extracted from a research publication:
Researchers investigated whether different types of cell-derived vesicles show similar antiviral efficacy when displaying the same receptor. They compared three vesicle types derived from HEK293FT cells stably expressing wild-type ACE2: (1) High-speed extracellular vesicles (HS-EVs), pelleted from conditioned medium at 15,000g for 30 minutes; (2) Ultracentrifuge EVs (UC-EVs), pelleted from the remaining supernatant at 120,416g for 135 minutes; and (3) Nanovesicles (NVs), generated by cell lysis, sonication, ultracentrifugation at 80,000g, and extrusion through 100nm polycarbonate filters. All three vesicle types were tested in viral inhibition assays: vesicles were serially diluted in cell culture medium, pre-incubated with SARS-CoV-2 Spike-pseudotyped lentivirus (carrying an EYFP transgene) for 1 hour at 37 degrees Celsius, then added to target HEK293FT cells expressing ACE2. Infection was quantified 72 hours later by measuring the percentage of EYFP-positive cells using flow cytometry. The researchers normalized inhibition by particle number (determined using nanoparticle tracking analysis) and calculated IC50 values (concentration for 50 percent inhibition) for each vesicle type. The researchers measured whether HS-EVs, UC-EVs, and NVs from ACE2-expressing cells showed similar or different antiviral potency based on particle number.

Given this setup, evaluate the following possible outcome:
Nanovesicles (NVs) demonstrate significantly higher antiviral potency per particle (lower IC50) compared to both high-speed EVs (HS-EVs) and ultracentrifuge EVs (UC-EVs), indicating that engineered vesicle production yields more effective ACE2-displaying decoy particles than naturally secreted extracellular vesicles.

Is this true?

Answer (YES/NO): NO